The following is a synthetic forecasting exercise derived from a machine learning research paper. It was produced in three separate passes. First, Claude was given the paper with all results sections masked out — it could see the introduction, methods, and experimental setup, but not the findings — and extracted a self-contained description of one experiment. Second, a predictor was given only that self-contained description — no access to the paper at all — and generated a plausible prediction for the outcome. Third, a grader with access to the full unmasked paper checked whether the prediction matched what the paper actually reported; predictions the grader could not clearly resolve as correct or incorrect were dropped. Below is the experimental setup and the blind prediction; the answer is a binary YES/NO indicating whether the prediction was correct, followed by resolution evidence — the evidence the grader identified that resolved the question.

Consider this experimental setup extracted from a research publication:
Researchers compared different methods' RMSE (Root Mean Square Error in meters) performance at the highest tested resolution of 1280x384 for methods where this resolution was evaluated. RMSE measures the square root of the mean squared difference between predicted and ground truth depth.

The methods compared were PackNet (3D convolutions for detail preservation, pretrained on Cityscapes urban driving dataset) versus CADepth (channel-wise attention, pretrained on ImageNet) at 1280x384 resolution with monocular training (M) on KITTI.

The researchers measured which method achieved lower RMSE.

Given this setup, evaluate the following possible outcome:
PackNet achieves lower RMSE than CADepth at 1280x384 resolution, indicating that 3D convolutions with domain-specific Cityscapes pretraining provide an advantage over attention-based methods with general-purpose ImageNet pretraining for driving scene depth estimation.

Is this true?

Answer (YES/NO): NO